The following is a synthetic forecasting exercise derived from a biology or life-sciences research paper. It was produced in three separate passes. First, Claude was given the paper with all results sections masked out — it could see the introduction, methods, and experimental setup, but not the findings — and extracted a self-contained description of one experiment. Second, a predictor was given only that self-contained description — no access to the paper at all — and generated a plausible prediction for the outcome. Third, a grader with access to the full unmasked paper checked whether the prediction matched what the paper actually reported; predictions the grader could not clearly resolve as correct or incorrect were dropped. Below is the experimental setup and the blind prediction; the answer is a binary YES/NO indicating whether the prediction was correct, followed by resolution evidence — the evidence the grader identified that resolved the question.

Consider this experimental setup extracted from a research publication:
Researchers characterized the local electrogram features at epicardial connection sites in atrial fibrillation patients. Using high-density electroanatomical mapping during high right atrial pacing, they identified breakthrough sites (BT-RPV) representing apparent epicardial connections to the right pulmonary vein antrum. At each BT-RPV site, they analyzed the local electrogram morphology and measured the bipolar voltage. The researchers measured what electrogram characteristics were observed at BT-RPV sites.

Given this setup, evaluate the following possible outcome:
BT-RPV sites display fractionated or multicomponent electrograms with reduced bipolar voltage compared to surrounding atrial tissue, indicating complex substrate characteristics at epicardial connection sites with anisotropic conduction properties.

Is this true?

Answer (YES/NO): NO